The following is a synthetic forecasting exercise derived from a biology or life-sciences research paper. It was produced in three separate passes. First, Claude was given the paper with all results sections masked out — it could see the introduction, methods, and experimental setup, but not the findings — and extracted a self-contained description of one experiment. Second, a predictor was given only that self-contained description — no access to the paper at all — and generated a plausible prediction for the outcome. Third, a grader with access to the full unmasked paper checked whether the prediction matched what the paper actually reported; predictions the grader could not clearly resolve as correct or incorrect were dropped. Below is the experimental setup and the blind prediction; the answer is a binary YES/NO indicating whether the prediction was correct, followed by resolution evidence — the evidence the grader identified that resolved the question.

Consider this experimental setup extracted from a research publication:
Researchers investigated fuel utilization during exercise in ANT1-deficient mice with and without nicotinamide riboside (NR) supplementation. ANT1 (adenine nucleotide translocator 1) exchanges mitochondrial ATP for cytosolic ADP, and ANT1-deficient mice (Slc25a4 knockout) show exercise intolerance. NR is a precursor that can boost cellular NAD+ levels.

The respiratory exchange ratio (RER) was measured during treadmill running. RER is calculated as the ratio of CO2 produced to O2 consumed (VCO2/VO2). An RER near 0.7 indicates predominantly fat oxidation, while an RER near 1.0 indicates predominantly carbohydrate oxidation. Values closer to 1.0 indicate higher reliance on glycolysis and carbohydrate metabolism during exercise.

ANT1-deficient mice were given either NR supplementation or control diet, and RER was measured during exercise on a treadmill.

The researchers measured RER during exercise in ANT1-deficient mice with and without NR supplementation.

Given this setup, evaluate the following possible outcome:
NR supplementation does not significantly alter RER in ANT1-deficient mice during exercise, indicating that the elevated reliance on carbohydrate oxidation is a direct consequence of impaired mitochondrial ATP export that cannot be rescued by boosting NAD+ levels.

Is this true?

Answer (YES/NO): NO